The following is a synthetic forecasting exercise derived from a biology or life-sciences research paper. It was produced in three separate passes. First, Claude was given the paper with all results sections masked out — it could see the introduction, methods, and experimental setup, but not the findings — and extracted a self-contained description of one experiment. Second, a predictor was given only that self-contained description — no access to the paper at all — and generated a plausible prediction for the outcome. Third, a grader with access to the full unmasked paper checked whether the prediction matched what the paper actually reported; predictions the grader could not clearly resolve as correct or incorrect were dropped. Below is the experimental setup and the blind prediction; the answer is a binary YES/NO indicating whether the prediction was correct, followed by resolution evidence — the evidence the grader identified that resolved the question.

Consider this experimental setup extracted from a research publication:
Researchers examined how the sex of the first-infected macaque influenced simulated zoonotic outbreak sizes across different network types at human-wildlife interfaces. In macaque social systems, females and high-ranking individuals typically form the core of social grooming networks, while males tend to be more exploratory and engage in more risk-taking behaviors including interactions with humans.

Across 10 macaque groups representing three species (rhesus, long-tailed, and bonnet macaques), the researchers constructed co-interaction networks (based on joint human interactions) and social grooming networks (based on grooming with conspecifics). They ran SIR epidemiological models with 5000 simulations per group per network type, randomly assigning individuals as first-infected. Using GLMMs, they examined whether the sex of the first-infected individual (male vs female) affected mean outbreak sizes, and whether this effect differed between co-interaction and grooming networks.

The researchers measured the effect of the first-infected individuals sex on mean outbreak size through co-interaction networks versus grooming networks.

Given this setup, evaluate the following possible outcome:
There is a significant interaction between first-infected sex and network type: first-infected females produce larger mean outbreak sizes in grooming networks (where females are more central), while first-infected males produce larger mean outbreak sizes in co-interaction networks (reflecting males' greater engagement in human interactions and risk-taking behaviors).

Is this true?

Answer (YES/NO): NO